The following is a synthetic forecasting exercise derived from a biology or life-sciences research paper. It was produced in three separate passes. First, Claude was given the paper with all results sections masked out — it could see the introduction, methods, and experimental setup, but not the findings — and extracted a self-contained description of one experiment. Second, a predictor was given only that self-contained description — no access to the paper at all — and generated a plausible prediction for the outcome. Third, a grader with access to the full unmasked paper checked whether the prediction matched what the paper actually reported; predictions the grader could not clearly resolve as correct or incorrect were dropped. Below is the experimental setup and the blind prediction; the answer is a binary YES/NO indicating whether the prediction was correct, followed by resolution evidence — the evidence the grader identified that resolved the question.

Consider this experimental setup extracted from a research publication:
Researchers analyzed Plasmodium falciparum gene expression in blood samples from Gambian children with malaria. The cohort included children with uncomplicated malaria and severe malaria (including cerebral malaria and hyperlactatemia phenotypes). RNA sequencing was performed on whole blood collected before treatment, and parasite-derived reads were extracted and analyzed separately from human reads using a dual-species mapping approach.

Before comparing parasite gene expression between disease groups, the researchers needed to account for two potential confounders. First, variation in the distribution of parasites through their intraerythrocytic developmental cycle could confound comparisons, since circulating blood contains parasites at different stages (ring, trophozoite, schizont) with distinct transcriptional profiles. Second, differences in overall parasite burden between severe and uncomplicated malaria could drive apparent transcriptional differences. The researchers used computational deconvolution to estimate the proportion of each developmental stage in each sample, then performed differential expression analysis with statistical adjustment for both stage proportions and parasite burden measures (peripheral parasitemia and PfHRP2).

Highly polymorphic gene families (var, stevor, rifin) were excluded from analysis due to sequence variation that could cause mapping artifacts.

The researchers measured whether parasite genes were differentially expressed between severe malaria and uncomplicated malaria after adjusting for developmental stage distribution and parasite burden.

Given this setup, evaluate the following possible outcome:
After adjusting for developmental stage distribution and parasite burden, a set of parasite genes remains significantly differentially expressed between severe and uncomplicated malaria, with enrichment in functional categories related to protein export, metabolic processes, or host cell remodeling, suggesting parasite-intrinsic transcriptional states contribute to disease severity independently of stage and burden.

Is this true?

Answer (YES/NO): YES